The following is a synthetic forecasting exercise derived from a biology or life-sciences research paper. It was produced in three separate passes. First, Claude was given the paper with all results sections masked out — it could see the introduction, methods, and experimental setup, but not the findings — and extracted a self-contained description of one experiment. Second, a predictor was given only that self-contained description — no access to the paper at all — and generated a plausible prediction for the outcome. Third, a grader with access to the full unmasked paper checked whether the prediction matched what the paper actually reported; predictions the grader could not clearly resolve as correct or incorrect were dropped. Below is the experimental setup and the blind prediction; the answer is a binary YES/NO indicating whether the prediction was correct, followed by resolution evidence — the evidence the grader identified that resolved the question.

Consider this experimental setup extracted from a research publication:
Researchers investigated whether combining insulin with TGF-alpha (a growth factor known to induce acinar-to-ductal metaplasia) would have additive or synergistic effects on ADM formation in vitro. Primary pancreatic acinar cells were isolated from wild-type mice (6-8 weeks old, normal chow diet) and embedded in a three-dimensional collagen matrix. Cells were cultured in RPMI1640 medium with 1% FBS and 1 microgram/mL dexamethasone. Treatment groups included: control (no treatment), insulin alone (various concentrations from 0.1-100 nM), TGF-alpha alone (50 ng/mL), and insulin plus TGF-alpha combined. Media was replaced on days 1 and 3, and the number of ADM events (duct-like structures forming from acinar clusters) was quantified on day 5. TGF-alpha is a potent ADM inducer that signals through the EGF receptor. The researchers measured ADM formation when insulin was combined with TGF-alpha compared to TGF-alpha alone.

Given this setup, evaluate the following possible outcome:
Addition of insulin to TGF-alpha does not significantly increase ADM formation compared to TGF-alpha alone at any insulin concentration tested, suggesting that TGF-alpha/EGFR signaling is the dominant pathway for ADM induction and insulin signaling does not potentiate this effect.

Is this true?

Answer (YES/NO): NO